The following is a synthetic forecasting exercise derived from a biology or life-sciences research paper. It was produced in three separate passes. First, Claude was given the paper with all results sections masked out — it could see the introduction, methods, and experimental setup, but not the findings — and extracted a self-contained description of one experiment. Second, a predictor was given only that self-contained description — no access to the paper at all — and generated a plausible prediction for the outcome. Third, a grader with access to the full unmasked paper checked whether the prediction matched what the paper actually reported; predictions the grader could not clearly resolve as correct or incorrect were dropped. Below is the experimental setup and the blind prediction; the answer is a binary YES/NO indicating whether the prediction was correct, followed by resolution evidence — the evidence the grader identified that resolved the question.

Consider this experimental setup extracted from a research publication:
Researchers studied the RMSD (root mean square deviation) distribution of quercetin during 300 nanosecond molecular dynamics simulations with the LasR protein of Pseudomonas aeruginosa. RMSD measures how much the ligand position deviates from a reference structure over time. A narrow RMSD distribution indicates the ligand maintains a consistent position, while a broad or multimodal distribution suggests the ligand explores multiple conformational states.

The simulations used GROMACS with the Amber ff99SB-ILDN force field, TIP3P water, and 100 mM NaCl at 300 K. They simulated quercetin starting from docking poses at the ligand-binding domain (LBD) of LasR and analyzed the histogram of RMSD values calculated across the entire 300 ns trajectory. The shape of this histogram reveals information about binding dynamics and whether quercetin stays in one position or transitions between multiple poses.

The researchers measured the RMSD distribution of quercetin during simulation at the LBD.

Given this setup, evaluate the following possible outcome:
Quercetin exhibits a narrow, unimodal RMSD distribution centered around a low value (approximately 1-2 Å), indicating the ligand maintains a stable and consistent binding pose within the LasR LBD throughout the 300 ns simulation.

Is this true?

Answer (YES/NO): NO